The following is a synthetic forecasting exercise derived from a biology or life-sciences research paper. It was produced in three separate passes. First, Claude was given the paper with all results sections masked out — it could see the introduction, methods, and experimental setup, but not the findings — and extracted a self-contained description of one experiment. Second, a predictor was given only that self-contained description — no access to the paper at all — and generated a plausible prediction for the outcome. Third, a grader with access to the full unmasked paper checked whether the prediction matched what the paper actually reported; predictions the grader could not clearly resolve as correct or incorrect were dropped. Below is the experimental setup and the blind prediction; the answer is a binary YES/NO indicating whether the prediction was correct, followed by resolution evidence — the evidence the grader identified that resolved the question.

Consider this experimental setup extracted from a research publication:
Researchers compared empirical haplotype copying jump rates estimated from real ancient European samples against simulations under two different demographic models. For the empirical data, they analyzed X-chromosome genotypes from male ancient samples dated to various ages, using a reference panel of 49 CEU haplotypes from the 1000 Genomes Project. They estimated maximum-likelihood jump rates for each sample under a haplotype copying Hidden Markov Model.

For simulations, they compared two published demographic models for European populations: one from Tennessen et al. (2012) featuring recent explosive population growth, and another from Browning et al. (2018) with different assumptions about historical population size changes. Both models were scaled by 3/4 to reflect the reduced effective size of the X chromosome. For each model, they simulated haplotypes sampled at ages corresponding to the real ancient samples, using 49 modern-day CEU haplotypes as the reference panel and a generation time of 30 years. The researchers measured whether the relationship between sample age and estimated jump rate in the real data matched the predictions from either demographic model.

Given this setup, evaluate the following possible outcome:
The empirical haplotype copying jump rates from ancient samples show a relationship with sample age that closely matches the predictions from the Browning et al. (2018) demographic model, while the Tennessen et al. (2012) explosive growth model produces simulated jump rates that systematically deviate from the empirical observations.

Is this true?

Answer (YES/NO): NO